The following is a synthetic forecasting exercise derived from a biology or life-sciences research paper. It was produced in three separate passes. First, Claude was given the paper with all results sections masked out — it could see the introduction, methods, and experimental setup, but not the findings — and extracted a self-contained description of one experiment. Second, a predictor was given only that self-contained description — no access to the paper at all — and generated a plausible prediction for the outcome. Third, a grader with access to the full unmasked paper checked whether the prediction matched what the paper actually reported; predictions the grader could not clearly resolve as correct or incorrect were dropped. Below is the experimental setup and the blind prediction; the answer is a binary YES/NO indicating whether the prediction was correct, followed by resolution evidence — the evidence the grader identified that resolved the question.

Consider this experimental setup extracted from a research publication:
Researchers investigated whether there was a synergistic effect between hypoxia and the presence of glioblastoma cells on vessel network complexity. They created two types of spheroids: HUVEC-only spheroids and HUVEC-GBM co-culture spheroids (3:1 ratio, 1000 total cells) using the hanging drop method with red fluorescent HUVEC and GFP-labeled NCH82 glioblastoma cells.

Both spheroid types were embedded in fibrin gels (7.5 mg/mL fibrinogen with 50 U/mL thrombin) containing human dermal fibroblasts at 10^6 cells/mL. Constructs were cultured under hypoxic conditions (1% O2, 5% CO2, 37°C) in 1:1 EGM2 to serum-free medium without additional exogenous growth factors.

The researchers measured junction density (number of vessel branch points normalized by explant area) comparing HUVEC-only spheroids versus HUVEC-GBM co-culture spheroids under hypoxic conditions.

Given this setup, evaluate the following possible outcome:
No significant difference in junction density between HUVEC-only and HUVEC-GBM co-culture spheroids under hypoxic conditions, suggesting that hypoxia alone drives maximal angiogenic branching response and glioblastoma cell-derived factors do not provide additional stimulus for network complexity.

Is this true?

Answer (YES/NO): NO